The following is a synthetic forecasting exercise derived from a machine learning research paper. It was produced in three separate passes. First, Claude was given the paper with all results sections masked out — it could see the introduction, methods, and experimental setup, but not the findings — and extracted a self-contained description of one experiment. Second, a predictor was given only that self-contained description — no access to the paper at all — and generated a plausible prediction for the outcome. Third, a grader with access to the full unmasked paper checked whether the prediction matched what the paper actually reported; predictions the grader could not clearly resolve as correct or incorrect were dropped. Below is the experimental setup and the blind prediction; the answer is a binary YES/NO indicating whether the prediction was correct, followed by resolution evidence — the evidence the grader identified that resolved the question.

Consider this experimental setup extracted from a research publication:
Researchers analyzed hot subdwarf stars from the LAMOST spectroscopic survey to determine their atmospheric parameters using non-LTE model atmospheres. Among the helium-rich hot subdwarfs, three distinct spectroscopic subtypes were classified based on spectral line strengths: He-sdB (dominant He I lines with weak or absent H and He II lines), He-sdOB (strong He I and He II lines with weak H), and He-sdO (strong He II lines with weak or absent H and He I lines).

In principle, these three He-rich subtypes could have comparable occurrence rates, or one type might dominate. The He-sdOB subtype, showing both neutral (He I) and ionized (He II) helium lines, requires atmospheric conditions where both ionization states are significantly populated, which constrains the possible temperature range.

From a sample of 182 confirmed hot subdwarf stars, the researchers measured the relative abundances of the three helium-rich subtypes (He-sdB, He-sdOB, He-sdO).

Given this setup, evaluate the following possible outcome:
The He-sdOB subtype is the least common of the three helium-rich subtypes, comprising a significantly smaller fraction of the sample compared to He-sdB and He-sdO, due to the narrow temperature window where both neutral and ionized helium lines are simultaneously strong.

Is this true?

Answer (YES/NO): NO